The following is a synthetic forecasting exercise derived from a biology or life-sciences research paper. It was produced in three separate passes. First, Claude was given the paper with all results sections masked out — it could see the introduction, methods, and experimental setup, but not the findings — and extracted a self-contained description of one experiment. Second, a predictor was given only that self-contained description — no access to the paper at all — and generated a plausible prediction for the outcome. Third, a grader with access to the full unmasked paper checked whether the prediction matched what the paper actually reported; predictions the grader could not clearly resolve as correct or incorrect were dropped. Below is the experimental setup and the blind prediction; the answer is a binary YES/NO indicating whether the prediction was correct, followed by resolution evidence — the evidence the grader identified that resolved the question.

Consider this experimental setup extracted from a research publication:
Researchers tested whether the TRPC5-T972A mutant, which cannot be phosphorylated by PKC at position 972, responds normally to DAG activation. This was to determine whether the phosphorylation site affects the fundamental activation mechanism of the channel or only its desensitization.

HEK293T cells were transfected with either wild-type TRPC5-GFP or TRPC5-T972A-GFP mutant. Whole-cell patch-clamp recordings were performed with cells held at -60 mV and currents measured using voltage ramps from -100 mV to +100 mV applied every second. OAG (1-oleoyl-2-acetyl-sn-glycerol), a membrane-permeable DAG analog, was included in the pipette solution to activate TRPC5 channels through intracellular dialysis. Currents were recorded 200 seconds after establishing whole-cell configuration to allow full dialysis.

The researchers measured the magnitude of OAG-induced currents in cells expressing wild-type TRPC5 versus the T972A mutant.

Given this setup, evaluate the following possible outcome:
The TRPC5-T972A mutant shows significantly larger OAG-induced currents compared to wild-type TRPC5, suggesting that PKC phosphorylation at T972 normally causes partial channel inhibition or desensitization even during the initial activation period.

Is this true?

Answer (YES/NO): NO